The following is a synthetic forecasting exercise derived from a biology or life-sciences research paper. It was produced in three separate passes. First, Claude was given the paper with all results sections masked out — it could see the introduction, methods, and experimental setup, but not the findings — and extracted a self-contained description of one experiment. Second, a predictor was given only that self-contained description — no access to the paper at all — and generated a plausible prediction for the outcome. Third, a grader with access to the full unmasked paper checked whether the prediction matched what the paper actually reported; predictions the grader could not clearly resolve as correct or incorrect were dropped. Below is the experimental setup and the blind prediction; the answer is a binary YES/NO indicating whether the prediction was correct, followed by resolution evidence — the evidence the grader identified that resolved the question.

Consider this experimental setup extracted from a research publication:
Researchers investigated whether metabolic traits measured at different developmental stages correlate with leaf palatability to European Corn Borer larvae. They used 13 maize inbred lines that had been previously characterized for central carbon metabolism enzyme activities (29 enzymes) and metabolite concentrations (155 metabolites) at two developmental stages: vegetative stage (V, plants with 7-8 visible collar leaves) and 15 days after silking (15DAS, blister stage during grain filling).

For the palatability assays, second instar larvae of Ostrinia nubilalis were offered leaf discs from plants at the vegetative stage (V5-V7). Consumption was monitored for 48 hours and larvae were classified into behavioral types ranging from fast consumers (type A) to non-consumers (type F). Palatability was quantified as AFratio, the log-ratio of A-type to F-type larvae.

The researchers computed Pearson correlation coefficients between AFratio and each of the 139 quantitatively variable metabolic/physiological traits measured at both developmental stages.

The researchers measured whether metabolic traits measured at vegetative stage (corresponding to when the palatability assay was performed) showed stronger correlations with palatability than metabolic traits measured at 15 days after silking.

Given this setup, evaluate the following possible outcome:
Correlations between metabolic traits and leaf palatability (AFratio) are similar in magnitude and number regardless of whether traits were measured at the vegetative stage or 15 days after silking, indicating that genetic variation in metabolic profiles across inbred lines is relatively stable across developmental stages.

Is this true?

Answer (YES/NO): NO